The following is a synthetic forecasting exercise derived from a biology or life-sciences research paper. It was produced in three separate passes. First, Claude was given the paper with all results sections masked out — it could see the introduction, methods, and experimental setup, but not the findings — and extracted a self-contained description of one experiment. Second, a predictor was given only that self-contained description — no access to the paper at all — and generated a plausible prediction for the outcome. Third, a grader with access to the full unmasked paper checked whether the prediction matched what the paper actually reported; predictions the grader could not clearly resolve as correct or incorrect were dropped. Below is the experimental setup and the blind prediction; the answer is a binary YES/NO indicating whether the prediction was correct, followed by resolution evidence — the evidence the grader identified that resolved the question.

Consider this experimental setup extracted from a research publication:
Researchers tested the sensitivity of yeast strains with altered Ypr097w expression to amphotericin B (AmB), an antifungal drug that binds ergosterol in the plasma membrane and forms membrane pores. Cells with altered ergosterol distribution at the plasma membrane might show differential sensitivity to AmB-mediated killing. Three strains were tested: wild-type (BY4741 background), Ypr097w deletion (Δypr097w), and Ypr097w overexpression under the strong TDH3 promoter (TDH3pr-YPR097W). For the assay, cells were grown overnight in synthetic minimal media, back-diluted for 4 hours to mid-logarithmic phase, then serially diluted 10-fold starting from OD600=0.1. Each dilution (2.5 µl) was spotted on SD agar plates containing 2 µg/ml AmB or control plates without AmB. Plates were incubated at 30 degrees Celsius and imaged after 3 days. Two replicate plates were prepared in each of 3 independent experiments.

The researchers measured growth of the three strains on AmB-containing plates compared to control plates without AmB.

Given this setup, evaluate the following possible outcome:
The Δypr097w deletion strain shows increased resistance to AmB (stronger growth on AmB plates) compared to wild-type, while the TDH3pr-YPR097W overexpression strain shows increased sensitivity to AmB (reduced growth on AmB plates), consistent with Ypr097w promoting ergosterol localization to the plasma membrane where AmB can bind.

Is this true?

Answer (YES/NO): NO